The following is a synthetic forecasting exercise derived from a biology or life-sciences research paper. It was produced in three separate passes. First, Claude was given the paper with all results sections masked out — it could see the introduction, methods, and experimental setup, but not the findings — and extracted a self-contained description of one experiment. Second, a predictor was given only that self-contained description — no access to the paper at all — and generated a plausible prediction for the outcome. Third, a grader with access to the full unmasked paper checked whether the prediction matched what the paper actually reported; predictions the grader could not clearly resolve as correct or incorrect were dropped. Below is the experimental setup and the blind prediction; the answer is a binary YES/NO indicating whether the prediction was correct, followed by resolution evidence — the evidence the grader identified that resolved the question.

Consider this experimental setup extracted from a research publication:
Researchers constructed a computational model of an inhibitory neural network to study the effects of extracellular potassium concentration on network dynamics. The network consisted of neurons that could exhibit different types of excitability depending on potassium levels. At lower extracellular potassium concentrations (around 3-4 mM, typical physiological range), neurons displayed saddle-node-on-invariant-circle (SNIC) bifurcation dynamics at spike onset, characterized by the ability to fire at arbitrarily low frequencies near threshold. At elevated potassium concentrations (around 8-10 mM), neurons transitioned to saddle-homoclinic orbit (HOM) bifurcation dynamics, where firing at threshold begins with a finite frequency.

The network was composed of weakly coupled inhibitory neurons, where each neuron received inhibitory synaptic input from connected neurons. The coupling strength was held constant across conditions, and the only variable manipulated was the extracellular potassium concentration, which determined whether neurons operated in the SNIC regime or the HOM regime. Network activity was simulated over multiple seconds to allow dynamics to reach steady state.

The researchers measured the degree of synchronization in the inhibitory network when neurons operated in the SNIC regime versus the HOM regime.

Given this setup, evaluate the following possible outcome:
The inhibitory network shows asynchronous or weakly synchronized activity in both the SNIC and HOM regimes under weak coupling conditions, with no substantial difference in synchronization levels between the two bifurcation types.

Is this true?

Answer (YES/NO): NO